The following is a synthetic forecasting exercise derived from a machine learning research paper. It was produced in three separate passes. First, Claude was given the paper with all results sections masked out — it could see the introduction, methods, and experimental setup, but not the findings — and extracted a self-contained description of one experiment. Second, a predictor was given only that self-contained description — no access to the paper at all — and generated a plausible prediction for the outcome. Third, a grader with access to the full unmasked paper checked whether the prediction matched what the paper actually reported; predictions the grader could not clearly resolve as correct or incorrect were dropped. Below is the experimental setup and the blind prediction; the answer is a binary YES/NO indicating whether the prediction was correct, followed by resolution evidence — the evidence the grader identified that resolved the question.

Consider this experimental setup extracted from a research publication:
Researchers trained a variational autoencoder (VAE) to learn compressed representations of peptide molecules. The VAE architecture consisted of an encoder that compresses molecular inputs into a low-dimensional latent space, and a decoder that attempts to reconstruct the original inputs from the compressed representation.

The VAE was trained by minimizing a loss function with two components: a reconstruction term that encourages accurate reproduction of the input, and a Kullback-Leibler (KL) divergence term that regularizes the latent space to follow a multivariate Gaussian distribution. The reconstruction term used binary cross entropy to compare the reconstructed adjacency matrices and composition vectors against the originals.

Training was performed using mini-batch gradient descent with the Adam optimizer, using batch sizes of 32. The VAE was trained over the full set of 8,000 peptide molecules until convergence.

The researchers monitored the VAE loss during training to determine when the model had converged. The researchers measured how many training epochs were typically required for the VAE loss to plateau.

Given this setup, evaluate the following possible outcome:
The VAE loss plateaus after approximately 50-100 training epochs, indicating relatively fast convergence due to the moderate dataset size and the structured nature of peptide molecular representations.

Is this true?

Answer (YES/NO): NO